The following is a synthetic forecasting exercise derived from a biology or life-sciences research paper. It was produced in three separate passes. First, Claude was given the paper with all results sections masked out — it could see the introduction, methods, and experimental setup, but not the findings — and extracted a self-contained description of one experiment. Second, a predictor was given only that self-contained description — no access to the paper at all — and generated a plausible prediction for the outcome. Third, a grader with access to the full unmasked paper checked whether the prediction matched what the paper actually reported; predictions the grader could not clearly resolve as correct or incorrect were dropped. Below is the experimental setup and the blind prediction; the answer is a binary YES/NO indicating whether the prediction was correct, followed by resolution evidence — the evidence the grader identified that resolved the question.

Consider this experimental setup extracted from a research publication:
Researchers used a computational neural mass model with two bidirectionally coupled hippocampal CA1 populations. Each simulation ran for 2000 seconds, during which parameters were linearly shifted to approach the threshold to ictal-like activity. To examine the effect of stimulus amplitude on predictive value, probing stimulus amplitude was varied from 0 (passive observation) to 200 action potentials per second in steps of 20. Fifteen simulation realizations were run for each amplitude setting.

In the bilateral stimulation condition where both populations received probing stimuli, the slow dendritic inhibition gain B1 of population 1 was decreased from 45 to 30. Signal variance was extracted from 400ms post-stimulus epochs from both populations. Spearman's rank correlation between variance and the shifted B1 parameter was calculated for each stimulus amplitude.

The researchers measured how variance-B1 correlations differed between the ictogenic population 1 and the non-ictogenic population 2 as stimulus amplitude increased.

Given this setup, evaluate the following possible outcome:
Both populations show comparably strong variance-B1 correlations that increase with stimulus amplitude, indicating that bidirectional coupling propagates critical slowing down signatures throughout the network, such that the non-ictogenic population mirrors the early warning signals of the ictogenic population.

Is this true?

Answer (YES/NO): NO